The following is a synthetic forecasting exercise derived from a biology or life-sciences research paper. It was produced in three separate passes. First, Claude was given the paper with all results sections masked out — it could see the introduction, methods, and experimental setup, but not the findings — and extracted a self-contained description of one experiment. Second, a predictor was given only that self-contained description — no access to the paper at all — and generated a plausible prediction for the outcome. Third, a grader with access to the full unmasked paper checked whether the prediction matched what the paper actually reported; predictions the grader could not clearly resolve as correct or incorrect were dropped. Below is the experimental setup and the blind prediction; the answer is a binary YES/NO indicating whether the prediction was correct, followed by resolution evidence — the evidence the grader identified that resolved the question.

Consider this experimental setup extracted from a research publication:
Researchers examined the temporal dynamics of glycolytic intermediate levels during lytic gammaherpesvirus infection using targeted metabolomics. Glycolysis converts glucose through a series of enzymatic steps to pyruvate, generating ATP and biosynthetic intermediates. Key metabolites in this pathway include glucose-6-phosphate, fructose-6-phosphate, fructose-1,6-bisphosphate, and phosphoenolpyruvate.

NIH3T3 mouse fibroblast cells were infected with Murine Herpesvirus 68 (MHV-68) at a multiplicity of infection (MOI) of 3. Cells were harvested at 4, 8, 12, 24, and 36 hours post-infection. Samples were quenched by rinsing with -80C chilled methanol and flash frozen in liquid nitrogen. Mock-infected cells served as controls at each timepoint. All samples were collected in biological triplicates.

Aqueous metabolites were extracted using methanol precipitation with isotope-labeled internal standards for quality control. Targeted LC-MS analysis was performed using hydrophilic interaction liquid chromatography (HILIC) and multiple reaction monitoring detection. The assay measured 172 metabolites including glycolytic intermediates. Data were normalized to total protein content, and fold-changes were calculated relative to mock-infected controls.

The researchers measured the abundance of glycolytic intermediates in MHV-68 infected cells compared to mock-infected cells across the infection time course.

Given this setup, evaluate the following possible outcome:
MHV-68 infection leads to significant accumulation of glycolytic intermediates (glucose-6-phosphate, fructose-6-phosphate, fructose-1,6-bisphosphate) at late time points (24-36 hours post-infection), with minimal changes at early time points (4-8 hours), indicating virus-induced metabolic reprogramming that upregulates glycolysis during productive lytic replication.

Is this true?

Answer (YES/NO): NO